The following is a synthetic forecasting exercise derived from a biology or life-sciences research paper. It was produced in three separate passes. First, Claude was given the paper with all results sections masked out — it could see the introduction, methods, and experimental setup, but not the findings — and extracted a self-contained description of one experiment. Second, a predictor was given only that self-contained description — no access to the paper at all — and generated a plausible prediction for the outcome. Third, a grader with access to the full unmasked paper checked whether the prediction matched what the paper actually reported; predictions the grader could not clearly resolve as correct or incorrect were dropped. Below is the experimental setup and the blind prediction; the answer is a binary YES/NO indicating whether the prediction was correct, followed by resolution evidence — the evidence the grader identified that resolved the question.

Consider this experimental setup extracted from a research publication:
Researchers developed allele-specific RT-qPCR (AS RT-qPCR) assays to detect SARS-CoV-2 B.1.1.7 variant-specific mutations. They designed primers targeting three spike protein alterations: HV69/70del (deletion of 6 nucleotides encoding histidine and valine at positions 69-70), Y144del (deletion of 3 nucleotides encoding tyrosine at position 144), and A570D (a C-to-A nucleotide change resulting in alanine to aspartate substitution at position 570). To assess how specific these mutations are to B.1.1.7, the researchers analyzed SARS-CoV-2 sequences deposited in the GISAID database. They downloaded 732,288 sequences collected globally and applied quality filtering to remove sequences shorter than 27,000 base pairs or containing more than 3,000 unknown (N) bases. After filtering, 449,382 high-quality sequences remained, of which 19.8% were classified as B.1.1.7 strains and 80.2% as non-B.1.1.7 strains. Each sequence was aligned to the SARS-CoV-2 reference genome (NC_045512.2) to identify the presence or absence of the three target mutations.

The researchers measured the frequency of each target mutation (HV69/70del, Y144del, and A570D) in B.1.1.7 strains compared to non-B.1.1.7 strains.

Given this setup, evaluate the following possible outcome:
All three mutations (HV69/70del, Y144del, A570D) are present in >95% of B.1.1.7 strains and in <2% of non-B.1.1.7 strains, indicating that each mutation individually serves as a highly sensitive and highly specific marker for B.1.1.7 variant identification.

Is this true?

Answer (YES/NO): NO